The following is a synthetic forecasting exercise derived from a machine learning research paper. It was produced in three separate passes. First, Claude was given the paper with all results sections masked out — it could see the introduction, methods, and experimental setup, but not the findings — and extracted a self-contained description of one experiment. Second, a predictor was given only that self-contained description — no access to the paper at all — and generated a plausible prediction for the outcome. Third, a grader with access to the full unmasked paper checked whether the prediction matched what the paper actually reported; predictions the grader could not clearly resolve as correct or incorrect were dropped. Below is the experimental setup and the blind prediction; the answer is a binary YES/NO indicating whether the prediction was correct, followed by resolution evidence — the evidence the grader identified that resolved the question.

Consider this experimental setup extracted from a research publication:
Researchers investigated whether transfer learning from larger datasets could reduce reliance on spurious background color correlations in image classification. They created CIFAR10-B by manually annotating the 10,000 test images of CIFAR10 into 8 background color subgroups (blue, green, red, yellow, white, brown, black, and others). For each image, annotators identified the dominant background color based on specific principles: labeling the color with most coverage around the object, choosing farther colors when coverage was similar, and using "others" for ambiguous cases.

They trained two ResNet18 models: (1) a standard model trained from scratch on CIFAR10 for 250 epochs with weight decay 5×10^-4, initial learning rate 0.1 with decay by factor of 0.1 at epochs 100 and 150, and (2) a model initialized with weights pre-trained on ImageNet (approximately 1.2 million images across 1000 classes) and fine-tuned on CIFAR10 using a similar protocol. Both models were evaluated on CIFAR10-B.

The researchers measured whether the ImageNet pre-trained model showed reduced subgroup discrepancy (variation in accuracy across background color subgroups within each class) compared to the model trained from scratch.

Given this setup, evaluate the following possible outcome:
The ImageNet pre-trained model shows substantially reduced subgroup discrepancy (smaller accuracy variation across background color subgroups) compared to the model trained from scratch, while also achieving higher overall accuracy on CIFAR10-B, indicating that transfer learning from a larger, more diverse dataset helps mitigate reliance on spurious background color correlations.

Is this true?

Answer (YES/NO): NO